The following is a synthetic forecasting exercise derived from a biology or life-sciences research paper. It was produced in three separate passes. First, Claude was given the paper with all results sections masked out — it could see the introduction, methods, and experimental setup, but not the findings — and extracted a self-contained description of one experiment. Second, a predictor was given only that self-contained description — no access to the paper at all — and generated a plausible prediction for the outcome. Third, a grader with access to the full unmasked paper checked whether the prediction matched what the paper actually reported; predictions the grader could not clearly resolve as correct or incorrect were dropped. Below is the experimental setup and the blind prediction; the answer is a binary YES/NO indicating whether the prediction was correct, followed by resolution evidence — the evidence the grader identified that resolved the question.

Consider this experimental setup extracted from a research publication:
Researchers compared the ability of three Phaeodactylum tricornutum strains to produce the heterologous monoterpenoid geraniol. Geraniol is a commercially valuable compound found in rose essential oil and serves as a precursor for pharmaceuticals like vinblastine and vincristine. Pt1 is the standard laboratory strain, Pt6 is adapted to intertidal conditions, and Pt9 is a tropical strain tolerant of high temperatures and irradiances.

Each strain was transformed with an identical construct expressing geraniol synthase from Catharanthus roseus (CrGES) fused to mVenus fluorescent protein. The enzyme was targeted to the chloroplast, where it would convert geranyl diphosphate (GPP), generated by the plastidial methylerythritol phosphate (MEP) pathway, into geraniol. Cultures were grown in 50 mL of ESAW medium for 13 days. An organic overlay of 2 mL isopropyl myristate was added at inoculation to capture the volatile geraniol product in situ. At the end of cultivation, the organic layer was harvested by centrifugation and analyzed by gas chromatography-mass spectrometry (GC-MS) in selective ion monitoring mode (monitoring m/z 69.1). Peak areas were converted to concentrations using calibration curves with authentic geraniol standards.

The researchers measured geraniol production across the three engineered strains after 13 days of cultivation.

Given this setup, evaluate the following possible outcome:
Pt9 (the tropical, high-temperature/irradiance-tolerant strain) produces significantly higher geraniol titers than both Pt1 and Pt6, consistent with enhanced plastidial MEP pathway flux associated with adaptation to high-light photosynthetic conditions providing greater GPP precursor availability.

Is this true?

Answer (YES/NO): NO